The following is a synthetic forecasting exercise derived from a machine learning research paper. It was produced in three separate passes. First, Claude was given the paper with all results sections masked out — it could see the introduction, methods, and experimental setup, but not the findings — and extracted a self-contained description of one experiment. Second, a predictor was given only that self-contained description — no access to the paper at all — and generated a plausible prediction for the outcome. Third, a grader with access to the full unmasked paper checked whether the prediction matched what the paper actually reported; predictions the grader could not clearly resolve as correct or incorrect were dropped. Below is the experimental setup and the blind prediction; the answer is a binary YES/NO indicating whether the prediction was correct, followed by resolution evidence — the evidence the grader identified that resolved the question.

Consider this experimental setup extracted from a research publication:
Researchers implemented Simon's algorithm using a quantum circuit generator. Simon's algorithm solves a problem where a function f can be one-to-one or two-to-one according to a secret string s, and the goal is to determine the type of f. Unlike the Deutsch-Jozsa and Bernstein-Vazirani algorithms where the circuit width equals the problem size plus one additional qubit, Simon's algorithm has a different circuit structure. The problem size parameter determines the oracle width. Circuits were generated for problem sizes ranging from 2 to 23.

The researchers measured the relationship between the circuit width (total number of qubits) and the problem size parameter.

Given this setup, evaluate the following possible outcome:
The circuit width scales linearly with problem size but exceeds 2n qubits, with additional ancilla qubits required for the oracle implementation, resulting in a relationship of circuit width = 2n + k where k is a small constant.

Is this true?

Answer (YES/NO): NO